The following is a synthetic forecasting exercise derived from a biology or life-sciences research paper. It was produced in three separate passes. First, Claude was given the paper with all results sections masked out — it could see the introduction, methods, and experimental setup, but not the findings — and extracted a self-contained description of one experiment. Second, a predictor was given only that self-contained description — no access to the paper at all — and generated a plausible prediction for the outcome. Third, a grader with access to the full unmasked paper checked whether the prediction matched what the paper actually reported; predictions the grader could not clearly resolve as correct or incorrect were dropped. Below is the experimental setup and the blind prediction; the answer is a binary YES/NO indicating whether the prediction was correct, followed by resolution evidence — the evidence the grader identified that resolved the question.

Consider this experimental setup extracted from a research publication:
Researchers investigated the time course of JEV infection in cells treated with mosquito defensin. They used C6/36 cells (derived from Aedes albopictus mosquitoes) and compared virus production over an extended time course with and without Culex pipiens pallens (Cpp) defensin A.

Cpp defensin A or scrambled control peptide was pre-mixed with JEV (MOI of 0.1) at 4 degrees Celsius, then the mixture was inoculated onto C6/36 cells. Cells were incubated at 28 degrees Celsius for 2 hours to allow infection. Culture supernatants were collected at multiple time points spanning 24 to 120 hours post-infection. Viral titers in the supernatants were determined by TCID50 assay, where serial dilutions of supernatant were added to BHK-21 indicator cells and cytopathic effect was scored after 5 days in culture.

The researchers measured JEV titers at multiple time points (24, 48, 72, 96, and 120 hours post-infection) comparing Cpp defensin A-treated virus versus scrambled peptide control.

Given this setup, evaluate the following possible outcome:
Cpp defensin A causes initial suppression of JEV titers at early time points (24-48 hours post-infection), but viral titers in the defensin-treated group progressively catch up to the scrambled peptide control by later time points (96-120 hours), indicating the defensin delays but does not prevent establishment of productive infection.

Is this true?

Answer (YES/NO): NO